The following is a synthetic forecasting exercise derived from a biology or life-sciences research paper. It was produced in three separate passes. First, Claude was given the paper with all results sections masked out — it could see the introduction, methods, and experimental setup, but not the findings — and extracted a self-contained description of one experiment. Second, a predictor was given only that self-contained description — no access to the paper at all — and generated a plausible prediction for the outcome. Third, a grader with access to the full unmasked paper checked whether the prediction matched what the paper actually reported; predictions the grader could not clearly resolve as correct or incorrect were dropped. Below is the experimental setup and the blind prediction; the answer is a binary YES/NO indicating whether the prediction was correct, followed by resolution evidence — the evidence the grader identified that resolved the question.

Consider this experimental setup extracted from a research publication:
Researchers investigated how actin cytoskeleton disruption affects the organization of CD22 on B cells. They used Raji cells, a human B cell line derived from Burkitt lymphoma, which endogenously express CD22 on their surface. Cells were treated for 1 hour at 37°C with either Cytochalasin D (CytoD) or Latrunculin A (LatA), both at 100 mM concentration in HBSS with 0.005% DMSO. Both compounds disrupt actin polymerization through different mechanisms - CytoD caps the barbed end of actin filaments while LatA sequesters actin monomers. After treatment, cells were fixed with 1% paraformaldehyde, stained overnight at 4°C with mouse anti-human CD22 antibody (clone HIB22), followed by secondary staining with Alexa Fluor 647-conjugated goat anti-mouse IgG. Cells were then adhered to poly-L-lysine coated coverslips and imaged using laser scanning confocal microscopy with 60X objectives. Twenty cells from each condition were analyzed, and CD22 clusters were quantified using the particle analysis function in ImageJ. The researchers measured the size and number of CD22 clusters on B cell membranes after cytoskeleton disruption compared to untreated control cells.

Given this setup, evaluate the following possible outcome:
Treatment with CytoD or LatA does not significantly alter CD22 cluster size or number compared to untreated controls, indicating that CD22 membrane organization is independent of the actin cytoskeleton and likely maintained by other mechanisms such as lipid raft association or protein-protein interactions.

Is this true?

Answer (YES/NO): NO